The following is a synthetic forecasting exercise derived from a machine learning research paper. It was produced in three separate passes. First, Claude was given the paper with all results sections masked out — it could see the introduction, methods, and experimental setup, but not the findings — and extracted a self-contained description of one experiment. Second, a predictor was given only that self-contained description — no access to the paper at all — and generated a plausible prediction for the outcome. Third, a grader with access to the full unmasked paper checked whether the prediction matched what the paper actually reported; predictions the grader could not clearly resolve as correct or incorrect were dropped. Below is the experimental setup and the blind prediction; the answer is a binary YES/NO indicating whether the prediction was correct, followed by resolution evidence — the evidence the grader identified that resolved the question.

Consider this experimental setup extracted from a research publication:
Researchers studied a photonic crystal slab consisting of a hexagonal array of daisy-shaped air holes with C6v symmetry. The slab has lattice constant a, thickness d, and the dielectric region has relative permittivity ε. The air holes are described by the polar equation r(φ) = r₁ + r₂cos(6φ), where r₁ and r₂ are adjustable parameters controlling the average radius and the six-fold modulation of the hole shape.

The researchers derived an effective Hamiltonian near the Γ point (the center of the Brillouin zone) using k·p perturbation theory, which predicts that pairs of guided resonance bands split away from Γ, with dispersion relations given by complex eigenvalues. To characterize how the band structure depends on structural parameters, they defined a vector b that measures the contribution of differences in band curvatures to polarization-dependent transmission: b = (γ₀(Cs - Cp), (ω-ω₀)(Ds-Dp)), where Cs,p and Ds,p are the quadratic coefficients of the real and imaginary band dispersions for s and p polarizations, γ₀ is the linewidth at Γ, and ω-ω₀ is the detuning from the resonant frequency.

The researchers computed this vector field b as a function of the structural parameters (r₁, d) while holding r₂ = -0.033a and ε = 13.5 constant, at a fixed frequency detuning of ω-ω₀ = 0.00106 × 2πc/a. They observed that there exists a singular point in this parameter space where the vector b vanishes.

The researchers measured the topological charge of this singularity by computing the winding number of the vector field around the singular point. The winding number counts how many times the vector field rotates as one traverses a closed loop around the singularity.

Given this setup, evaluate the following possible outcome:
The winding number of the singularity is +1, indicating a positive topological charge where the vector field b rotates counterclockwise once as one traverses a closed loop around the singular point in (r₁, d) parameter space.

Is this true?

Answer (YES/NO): NO